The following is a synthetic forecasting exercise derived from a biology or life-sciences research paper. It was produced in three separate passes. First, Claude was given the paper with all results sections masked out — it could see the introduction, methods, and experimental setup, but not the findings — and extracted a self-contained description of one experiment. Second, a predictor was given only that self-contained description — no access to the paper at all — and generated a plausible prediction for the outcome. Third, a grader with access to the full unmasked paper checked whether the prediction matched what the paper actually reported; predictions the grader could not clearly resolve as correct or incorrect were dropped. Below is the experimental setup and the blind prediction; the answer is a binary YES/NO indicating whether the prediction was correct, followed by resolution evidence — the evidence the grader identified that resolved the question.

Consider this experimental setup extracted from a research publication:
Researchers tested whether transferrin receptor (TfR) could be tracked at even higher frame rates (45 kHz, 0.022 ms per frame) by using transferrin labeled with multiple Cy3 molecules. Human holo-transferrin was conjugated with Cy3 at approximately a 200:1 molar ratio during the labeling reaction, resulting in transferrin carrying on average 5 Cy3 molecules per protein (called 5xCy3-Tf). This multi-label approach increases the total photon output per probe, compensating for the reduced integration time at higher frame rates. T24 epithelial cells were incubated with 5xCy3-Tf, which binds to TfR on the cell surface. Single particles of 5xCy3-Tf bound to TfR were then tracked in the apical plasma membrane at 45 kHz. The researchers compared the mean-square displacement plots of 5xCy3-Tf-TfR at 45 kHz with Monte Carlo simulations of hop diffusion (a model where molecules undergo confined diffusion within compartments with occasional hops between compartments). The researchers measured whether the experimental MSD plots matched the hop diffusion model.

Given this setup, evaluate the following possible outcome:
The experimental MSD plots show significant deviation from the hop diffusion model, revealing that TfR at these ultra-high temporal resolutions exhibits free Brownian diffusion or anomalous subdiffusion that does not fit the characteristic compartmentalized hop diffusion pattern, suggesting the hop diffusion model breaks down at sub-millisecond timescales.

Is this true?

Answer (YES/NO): NO